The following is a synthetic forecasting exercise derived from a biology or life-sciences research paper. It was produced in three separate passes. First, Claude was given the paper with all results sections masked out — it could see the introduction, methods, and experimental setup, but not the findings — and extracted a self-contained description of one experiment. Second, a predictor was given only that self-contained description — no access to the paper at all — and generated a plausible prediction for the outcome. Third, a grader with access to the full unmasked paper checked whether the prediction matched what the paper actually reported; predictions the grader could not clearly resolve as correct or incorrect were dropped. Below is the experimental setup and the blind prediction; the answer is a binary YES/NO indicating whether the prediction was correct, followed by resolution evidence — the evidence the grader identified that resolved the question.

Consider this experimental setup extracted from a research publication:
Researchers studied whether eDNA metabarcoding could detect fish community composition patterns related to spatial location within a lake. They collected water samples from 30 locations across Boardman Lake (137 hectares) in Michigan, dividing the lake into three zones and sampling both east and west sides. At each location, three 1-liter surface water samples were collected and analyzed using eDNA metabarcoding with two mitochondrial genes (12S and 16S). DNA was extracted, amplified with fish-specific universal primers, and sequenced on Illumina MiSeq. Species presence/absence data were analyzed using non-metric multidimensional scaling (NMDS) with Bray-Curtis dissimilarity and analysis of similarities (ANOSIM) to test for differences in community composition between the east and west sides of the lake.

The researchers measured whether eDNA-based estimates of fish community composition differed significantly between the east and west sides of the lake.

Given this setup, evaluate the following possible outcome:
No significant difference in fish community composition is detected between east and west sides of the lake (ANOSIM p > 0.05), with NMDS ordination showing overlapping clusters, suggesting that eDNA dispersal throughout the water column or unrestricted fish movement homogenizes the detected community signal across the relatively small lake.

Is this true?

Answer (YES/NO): NO